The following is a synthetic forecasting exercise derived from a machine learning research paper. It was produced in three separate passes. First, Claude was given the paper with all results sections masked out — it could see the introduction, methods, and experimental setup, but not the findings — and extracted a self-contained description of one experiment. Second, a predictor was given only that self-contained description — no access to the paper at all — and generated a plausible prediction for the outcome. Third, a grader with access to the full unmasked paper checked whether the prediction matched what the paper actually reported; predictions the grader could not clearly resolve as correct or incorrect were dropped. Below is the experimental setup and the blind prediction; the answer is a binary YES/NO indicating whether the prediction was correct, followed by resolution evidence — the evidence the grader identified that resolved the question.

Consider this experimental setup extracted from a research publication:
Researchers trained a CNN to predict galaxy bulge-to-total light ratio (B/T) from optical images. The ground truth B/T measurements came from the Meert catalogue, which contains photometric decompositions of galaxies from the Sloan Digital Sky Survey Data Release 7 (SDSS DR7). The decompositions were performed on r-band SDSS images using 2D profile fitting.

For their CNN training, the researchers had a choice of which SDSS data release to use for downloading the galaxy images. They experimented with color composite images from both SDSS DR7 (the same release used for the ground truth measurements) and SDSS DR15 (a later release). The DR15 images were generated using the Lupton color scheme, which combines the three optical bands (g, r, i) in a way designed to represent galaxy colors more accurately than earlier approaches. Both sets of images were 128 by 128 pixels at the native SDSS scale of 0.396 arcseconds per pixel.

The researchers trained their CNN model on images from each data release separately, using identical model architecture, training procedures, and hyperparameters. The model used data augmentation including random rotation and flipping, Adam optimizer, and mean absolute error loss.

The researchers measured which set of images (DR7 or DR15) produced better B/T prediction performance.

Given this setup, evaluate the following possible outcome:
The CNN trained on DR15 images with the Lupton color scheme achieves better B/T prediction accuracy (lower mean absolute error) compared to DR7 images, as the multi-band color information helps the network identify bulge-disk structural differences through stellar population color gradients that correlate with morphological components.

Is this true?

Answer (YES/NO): YES